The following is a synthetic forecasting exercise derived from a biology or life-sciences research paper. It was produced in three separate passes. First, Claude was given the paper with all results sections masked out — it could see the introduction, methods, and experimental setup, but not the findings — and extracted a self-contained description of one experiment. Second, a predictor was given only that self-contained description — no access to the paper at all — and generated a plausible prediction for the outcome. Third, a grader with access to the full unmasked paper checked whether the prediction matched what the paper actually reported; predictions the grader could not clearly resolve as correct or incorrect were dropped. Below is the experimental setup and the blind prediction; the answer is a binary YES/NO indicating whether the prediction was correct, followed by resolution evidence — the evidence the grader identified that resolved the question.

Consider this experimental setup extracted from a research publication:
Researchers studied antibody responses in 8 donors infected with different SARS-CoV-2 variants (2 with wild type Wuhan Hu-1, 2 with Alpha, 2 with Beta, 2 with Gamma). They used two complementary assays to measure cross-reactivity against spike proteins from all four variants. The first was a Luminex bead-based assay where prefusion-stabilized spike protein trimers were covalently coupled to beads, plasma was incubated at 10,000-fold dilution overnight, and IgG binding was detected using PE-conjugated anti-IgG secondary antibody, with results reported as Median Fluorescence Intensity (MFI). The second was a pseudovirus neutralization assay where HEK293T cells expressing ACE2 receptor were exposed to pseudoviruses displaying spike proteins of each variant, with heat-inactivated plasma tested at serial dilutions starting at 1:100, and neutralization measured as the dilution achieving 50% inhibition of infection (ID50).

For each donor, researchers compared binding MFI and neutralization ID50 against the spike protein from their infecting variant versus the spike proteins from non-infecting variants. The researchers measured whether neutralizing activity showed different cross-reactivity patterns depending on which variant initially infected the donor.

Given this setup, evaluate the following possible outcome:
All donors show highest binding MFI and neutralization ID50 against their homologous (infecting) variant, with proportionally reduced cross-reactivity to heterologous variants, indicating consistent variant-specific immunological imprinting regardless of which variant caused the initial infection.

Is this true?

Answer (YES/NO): NO